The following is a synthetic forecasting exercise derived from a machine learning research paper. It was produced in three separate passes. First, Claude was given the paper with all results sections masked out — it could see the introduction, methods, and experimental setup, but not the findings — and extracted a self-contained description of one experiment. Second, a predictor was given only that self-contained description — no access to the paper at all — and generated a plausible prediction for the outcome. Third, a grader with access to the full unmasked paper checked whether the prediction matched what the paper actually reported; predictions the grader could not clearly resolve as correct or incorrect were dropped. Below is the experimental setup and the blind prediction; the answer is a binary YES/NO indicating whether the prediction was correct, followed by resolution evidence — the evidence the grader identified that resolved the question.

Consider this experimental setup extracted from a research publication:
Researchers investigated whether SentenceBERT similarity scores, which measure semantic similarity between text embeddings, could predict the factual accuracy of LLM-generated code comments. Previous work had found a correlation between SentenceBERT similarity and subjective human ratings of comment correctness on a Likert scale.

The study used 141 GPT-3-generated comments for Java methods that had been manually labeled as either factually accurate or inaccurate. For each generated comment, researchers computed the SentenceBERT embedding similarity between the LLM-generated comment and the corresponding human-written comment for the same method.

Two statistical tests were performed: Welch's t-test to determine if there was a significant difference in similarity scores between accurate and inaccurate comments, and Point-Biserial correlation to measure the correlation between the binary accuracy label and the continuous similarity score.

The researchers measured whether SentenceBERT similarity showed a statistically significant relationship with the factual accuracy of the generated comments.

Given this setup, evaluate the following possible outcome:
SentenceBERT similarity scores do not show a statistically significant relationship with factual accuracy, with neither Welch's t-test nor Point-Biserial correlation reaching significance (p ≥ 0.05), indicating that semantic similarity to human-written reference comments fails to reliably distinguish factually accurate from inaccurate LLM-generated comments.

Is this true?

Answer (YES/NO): YES